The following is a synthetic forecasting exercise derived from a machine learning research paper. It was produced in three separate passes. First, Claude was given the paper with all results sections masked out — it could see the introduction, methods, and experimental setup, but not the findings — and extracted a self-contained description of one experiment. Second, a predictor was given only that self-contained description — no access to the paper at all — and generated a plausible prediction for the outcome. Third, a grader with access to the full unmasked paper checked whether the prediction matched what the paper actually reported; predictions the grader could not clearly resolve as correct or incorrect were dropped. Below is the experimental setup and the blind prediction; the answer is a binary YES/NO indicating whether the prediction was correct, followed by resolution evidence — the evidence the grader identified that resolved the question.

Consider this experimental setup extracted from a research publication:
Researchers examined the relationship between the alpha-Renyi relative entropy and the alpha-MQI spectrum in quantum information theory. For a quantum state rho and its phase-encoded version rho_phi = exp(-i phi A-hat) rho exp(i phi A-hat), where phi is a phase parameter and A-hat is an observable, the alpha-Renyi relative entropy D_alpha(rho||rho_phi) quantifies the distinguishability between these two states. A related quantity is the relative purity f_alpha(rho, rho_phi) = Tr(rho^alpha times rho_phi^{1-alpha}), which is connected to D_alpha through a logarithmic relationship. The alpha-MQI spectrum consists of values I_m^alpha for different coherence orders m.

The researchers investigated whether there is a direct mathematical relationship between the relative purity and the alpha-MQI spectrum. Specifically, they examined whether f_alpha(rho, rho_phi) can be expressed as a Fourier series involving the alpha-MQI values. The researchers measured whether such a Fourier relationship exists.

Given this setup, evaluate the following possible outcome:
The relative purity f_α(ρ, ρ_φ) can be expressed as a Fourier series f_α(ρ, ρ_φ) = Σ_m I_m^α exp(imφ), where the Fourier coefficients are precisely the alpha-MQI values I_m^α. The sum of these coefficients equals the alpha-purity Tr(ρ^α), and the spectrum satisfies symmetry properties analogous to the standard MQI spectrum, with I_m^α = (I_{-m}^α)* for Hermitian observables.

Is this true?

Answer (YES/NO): NO